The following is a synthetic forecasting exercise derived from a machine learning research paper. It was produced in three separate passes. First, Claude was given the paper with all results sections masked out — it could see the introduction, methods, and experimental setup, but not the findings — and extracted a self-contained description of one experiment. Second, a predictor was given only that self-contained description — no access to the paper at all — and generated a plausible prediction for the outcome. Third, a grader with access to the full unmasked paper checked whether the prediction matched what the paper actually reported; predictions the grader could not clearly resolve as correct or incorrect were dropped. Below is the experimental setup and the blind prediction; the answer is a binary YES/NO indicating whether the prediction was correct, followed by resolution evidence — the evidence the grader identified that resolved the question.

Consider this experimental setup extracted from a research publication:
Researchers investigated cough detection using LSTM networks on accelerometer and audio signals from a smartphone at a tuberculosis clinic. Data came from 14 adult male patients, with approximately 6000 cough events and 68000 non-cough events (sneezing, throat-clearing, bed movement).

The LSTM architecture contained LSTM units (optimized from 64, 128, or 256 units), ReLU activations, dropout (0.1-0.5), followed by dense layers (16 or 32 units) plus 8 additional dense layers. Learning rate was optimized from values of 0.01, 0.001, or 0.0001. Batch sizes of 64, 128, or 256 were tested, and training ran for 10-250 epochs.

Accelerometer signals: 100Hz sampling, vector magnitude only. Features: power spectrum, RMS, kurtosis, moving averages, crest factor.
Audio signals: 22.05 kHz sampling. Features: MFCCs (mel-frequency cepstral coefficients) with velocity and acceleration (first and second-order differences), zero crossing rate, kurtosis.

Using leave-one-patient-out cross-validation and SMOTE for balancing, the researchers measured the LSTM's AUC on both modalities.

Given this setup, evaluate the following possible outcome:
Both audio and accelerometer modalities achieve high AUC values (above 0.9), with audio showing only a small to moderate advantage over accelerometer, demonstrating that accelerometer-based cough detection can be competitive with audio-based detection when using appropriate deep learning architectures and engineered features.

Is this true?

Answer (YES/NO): YES